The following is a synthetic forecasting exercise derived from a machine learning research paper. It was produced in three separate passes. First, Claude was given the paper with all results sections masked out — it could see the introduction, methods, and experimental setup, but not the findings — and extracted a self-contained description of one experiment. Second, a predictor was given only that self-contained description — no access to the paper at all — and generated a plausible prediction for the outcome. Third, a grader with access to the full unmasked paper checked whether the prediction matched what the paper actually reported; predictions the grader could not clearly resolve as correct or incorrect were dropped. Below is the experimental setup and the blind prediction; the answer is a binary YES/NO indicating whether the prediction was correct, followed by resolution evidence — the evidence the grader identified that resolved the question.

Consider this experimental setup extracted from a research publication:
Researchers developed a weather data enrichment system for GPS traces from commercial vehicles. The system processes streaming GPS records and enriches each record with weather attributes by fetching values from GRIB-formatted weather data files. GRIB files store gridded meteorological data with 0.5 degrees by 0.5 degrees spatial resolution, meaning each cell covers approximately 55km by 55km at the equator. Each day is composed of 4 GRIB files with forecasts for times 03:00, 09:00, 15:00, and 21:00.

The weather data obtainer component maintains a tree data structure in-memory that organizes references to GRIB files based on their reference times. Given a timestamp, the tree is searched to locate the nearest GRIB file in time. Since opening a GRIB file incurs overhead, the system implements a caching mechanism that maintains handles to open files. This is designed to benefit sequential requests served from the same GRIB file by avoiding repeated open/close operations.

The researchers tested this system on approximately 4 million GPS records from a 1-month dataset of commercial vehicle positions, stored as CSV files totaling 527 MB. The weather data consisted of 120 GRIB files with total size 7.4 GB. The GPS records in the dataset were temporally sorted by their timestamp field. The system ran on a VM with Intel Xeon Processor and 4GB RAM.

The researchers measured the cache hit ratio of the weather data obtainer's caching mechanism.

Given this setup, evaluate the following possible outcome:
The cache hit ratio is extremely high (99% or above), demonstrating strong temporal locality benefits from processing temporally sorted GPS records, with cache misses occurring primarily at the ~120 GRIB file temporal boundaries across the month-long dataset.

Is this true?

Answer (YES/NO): YES